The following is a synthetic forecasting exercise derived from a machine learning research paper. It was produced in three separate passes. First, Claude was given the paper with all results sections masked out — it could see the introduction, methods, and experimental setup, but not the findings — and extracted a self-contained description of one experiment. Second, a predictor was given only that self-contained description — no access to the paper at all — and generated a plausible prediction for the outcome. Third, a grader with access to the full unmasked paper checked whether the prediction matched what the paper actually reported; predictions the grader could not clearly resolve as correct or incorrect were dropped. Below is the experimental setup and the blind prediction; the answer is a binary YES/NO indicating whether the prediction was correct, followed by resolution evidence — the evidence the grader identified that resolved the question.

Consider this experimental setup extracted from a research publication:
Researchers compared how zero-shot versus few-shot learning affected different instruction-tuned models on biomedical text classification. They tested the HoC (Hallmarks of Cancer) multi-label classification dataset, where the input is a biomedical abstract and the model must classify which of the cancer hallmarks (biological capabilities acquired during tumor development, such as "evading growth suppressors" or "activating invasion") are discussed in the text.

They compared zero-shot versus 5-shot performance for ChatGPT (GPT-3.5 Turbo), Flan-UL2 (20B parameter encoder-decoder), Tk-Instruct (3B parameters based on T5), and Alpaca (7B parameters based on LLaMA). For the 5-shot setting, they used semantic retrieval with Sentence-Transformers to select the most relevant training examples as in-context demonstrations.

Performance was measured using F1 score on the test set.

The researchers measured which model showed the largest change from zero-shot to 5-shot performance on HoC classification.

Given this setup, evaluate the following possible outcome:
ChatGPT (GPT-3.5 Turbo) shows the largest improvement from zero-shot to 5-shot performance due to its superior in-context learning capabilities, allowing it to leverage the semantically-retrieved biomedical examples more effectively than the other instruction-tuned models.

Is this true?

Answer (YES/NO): NO